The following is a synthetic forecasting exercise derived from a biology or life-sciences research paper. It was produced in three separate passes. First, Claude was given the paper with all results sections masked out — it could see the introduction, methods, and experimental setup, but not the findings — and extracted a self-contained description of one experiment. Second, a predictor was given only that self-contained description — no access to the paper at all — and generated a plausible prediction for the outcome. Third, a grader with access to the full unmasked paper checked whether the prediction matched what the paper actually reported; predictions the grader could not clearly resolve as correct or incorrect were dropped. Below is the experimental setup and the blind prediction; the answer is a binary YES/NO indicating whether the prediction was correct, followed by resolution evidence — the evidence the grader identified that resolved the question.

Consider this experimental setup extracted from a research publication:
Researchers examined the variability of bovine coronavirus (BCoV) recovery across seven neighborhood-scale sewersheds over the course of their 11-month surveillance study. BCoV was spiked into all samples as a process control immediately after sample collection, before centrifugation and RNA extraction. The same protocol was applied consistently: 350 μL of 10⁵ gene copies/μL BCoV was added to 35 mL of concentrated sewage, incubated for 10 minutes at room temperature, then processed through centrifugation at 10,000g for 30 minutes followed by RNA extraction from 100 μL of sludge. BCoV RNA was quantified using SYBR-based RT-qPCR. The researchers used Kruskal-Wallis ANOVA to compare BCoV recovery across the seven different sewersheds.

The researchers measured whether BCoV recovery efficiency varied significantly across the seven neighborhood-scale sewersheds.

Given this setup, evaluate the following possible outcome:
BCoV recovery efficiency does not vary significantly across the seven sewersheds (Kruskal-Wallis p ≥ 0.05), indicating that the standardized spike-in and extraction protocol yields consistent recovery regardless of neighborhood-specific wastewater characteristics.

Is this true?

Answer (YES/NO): NO